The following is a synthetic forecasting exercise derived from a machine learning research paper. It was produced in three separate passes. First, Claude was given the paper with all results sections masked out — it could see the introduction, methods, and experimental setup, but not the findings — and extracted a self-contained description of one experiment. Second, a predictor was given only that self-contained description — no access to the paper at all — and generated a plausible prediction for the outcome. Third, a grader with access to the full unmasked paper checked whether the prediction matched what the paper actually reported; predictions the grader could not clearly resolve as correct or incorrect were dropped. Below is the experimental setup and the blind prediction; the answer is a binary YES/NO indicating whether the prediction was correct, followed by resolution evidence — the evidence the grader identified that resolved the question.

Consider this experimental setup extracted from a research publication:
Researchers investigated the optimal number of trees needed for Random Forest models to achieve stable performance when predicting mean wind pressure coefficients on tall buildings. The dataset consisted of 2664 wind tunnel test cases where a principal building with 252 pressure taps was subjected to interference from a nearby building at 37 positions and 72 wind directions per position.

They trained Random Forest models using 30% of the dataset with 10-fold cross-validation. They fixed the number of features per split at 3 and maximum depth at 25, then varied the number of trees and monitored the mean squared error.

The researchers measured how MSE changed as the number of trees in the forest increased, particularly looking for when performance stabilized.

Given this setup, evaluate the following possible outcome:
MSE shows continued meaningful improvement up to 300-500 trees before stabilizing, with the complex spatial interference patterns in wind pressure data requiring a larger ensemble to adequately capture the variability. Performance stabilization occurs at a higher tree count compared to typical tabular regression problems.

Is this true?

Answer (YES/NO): NO